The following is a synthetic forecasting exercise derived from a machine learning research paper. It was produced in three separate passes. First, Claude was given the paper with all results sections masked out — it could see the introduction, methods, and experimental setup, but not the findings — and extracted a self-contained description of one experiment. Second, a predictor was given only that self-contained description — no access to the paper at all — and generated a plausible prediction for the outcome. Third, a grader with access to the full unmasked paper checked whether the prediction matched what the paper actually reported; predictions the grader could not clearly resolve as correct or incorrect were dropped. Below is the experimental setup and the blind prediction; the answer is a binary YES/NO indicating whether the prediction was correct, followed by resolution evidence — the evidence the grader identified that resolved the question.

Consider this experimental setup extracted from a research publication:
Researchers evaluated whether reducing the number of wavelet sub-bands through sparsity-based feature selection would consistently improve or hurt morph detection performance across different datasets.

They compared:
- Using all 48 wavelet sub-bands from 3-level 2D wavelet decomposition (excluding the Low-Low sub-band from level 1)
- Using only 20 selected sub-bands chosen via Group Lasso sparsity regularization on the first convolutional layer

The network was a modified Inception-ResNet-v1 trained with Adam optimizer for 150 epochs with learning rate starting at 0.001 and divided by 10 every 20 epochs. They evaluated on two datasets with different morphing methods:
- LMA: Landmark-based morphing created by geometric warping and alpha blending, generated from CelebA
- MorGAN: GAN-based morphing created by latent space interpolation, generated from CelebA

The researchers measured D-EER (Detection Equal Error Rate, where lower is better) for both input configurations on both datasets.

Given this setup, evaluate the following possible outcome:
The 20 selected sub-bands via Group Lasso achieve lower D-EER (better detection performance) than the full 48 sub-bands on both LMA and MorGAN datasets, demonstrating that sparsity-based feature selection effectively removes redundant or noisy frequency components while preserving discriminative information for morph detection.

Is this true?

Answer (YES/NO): NO